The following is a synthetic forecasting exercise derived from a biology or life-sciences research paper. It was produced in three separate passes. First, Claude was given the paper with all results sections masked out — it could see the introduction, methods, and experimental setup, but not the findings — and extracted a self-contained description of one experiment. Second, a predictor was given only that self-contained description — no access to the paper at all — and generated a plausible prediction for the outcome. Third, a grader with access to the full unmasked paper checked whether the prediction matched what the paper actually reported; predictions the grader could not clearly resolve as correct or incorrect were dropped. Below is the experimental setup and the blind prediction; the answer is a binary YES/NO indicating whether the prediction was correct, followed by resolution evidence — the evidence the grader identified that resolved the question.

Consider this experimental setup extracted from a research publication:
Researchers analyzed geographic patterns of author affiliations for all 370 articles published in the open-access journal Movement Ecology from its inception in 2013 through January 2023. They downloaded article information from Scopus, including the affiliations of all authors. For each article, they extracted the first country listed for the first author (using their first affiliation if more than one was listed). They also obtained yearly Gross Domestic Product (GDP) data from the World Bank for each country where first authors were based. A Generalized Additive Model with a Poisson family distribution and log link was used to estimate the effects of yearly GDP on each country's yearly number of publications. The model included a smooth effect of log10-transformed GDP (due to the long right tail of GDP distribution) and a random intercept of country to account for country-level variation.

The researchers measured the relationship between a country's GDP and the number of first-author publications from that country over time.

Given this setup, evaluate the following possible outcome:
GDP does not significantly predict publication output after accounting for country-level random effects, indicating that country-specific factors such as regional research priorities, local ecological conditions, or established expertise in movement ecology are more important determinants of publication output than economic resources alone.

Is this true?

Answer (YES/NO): NO